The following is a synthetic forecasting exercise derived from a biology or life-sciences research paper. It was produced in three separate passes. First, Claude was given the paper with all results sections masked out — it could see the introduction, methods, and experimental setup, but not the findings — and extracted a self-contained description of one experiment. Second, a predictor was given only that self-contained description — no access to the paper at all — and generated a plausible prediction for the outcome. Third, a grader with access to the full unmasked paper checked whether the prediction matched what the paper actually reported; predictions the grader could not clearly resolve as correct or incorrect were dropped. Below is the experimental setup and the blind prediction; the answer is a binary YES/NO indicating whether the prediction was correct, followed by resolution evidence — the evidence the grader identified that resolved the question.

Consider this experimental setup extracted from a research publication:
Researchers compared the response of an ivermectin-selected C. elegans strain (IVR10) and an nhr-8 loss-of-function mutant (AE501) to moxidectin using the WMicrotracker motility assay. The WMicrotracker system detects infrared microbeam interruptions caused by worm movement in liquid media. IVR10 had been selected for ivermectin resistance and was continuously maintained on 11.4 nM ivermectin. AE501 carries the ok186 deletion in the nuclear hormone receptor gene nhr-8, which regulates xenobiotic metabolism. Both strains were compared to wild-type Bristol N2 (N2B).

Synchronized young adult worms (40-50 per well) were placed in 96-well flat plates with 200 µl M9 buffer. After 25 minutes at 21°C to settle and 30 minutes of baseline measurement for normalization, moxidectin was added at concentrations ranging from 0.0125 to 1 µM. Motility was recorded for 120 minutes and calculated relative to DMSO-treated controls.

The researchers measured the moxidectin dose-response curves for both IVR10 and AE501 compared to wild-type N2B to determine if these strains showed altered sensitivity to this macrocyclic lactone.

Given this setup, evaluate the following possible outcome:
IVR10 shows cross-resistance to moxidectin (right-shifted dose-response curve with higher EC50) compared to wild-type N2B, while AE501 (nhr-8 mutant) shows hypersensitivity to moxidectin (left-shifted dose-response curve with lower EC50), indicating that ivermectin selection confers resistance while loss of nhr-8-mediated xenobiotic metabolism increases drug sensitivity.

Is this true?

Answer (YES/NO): NO